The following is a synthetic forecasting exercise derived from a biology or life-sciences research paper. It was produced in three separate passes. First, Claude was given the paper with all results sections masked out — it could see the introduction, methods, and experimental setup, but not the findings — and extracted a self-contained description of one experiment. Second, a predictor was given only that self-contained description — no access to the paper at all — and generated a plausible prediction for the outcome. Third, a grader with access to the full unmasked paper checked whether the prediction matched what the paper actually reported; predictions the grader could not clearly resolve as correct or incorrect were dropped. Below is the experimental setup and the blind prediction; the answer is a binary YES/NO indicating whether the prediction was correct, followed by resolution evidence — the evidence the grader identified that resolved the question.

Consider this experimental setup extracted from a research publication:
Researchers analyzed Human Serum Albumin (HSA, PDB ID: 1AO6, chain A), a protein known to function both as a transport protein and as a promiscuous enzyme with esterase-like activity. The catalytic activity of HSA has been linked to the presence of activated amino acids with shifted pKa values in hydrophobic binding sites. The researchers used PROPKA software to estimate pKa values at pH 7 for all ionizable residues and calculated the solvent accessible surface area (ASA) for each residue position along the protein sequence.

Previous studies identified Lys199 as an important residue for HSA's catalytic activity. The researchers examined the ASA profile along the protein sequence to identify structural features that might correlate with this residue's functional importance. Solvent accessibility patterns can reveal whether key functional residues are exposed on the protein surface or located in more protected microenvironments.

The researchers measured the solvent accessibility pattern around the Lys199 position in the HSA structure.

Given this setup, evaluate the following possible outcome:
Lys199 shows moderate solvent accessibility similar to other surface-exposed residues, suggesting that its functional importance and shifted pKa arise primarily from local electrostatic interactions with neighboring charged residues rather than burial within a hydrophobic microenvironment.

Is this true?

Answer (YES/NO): NO